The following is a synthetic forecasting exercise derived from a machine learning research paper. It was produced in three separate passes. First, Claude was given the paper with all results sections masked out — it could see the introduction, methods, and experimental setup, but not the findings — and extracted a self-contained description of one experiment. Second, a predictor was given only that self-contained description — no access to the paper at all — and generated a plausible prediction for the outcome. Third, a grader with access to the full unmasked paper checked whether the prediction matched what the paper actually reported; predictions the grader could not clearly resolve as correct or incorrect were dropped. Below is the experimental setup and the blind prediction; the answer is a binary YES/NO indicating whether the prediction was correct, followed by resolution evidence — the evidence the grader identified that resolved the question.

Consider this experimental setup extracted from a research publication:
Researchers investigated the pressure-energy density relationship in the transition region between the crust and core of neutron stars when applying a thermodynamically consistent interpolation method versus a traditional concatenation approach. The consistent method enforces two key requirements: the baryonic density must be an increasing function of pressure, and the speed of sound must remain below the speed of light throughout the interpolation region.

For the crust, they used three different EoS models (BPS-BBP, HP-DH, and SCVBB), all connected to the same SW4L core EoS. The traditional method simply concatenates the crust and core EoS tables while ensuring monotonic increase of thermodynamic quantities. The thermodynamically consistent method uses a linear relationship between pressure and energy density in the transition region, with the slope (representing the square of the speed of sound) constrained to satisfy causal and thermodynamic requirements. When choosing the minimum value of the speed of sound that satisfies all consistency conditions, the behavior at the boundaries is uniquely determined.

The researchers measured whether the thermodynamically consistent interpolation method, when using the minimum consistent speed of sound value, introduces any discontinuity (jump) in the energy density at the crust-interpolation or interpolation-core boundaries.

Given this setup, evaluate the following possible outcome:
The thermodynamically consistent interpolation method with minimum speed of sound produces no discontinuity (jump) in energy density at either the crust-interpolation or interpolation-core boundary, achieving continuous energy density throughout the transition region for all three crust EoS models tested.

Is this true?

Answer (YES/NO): NO